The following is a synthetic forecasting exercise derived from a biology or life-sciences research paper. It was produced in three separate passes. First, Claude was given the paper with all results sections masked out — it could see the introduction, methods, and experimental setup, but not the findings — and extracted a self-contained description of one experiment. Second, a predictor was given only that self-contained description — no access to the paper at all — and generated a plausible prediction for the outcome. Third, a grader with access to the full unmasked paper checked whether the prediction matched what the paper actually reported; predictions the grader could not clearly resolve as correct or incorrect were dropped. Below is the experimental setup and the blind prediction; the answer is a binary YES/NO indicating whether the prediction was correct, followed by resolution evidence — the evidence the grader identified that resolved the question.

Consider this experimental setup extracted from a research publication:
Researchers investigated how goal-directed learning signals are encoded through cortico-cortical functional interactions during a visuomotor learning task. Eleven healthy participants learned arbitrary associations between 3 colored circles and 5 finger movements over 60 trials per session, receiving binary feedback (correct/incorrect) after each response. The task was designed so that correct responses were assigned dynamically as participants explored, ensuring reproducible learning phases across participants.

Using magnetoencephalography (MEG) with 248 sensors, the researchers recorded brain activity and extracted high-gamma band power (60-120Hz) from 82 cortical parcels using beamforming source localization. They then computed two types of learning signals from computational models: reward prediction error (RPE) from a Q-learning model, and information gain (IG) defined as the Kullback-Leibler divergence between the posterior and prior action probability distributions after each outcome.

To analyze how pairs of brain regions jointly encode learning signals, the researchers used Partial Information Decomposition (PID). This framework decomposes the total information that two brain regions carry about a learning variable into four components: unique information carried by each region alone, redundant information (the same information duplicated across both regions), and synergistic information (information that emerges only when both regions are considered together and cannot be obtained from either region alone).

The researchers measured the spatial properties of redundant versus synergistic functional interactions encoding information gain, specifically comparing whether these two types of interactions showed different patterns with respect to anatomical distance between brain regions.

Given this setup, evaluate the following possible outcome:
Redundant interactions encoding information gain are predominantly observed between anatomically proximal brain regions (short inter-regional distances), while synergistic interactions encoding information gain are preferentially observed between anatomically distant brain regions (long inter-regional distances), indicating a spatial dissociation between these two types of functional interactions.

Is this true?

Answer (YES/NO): YES